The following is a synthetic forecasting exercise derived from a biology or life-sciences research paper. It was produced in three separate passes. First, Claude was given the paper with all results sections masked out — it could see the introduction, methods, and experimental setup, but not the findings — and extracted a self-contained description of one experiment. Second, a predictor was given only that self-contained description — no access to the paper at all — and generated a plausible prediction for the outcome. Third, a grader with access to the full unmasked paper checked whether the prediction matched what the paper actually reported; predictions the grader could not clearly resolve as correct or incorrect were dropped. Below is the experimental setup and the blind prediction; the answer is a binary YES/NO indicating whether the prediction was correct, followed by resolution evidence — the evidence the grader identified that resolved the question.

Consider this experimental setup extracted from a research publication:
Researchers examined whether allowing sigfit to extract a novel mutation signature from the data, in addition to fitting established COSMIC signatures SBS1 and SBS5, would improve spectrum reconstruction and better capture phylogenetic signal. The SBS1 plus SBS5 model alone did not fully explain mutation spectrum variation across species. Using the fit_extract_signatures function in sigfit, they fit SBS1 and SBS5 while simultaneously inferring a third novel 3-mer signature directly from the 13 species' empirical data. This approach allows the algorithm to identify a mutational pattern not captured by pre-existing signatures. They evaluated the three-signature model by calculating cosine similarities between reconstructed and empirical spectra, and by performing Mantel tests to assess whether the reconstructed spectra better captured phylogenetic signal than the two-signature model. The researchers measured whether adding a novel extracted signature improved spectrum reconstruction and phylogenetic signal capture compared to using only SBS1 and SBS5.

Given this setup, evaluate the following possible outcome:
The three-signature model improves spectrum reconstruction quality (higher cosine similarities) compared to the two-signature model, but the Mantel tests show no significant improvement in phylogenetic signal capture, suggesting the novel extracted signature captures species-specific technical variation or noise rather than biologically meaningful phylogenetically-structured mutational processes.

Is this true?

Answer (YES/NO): NO